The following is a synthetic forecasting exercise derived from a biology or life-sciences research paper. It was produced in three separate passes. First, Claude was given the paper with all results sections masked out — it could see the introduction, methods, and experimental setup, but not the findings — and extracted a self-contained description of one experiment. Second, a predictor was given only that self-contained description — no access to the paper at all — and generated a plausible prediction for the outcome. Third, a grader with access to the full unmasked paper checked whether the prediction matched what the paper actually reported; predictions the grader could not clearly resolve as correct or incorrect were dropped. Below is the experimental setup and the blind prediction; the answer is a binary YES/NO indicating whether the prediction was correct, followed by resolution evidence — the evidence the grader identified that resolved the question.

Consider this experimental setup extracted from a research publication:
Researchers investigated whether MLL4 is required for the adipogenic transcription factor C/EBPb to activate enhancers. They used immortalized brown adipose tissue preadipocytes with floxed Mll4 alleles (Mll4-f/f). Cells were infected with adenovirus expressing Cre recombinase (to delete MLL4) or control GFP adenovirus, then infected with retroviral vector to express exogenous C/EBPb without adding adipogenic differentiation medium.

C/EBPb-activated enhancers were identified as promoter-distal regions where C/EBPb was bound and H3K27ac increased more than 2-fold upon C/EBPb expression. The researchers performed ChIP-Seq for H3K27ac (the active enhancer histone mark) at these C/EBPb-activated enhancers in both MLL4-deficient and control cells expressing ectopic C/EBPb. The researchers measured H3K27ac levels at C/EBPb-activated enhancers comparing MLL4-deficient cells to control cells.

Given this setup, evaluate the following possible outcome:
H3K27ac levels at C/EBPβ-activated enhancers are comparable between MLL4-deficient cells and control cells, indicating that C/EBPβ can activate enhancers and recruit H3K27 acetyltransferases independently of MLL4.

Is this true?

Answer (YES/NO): NO